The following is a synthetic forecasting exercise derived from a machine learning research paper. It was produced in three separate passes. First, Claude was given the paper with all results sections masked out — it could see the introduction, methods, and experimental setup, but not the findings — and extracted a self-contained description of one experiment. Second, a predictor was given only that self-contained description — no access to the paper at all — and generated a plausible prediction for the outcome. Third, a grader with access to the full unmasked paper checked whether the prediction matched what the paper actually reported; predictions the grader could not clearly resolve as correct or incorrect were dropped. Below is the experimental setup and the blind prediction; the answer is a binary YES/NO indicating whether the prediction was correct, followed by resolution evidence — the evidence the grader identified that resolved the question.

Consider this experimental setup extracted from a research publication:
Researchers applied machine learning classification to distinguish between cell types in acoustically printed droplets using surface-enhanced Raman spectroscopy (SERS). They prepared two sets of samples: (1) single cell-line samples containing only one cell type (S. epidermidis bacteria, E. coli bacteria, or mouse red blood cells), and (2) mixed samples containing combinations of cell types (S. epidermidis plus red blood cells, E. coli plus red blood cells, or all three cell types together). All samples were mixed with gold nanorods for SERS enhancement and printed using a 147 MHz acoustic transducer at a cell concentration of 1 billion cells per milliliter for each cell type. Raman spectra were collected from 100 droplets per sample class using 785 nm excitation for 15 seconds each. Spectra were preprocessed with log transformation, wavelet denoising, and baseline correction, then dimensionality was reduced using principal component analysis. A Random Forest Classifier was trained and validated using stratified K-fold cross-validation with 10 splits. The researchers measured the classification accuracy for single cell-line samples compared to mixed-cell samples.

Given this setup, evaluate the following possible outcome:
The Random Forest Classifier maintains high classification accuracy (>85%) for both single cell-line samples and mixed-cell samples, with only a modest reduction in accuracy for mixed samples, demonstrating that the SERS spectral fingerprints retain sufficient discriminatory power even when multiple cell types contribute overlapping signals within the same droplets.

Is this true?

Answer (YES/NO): YES